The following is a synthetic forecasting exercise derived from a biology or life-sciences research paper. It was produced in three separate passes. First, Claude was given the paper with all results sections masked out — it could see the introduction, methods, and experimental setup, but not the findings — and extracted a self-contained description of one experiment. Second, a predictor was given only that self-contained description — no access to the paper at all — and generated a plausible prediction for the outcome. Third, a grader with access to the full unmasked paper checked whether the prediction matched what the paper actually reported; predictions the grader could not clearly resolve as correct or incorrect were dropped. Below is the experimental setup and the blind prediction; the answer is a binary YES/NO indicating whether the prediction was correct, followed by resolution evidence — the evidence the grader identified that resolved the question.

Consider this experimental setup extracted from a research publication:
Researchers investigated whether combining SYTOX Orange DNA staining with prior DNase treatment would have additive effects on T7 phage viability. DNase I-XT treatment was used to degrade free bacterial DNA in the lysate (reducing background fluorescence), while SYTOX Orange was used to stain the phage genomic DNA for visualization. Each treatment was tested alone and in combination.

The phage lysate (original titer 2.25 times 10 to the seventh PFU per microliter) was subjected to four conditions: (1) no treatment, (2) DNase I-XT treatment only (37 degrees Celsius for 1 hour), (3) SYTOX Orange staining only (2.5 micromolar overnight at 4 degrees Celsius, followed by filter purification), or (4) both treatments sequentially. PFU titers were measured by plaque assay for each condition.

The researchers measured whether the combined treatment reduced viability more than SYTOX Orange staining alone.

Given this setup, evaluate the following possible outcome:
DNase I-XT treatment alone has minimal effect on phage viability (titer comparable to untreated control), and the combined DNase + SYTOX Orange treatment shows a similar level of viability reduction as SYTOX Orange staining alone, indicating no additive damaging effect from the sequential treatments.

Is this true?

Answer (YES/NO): YES